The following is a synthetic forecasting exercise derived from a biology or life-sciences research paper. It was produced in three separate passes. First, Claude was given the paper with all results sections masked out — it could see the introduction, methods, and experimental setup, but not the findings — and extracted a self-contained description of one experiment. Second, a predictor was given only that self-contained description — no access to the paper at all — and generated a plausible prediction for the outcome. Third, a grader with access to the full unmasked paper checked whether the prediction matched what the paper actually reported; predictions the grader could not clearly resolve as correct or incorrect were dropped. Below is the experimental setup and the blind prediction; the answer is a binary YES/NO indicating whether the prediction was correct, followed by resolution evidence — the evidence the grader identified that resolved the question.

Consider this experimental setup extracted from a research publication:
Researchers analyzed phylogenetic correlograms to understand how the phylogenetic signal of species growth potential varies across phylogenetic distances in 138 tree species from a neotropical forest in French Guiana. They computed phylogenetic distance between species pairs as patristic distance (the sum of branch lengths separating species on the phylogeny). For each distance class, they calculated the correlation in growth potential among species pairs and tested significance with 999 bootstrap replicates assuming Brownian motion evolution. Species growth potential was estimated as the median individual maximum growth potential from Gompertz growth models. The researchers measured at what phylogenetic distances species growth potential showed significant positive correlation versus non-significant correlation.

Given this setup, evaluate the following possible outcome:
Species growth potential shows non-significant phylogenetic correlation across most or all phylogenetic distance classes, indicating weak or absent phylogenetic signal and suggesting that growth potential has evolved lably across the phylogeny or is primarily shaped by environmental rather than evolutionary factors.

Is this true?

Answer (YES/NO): NO